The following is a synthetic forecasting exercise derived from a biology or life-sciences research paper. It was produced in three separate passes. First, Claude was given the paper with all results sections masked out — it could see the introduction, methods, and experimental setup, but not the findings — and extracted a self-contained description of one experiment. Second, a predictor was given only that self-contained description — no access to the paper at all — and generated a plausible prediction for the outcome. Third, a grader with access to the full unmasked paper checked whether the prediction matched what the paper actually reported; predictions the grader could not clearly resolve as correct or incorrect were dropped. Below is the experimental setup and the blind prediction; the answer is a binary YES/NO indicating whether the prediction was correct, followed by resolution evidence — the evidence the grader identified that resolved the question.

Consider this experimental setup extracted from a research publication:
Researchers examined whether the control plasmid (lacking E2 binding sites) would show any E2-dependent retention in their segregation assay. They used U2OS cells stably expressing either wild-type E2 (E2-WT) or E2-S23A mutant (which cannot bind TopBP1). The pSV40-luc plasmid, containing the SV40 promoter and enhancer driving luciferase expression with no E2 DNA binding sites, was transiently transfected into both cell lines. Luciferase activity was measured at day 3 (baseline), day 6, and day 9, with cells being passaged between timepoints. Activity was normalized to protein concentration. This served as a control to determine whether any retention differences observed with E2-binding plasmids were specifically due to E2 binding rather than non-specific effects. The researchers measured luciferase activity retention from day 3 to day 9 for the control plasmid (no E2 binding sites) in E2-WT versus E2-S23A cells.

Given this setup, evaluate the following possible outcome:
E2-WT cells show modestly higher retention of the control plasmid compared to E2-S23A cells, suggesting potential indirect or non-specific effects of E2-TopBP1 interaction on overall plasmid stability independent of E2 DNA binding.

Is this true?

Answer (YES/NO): NO